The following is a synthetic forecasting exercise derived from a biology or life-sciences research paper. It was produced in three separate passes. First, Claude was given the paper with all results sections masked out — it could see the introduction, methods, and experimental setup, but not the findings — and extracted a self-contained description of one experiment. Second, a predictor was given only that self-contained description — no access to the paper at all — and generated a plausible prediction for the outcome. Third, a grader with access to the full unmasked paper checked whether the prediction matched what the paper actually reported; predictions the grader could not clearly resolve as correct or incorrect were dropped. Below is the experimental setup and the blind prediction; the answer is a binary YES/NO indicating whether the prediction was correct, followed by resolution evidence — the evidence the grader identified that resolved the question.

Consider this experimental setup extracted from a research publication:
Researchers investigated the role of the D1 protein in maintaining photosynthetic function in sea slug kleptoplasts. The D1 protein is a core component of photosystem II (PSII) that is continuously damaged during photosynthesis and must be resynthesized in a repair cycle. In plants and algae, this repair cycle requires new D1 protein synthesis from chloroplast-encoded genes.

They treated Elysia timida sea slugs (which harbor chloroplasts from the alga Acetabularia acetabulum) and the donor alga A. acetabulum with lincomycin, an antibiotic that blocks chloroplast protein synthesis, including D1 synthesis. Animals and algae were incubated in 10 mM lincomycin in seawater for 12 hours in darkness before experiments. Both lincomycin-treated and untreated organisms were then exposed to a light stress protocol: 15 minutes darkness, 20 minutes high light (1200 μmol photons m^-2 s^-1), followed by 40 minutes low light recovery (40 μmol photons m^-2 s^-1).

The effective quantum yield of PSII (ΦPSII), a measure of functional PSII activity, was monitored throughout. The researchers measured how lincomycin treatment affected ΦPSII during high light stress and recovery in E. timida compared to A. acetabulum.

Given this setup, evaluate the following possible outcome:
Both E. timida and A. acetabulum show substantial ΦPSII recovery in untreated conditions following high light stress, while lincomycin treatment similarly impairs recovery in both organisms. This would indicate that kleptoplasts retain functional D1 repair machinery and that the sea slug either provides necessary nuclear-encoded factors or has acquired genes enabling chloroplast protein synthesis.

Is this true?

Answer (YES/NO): NO